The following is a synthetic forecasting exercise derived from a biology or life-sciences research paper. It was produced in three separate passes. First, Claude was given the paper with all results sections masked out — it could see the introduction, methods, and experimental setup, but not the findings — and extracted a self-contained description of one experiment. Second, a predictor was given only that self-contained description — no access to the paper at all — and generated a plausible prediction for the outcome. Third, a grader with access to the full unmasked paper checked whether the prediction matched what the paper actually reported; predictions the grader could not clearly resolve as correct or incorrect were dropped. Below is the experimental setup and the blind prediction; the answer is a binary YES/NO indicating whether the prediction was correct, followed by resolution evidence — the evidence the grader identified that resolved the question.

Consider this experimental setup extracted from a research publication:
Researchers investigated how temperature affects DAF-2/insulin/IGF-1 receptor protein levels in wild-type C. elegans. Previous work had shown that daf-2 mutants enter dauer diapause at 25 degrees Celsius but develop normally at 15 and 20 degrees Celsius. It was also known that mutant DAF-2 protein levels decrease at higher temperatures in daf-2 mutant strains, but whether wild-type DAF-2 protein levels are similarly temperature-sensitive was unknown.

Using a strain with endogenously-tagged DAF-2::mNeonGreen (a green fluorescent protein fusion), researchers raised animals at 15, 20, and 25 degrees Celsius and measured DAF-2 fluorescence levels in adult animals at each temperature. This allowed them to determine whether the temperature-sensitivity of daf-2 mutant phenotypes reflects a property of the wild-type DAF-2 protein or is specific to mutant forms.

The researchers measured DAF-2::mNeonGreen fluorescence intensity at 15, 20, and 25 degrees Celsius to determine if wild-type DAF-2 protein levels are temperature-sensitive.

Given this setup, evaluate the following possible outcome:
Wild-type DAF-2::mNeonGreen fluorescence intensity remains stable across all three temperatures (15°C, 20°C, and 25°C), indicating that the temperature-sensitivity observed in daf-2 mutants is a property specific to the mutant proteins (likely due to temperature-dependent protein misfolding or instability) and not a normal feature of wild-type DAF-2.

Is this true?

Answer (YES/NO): YES